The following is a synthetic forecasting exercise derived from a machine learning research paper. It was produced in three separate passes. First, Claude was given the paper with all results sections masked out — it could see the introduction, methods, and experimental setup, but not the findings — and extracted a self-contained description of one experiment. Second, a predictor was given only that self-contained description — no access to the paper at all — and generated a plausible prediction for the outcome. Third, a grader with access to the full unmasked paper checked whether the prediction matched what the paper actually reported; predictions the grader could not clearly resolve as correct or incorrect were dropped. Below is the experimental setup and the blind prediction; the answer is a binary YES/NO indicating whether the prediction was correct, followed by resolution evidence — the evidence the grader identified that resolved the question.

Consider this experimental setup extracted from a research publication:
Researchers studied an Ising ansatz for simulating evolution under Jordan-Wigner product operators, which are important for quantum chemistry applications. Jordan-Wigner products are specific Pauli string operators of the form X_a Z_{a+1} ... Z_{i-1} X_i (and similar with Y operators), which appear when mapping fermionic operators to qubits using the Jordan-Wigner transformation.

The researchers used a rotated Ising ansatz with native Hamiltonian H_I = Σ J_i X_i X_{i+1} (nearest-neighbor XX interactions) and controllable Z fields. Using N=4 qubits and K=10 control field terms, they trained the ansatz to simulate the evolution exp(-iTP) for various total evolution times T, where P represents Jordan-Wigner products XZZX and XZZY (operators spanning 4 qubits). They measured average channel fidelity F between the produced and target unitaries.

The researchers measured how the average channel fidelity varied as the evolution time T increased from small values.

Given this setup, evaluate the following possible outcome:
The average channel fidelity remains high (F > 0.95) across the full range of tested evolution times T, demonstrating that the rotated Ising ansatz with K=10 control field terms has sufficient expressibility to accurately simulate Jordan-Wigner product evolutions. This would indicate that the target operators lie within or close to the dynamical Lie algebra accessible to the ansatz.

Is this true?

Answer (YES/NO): NO